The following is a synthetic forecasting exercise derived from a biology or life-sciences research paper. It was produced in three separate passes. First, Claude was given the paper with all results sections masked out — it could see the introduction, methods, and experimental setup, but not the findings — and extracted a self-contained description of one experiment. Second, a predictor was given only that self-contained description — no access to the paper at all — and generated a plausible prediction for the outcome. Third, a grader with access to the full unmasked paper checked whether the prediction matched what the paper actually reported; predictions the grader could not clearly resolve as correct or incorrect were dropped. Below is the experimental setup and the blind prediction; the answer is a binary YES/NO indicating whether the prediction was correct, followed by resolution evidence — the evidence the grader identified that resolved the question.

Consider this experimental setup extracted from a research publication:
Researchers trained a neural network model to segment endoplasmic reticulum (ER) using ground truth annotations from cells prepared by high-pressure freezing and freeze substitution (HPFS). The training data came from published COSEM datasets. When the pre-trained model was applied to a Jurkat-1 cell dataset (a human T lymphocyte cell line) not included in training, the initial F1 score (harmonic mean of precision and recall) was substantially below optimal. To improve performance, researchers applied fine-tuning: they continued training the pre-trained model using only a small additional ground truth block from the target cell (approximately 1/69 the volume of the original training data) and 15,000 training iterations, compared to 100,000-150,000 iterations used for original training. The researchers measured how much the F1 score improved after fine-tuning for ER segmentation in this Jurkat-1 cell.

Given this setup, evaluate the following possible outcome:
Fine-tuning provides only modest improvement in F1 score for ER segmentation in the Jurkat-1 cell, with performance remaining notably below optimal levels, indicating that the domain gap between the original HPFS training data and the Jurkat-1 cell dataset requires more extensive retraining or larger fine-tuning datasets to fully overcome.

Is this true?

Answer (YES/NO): NO